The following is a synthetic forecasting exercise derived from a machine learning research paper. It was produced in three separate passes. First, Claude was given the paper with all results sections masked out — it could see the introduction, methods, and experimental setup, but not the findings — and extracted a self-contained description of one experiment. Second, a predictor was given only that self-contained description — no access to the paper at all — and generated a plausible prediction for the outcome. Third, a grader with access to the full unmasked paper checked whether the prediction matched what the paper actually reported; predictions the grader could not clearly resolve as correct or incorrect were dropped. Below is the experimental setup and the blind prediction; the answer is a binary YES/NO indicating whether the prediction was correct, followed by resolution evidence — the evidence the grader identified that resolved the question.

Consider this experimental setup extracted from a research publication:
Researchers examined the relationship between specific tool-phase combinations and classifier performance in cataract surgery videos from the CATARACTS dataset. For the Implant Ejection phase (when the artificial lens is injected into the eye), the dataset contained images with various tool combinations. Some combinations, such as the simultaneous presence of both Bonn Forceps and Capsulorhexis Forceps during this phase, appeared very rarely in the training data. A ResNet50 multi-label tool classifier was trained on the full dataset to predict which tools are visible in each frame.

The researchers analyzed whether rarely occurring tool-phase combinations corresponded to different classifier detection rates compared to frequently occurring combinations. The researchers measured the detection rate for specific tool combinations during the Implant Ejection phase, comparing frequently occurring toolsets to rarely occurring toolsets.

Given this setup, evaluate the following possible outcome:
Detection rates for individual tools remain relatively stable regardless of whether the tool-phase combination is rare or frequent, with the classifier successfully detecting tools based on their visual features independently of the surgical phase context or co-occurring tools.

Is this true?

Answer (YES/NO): NO